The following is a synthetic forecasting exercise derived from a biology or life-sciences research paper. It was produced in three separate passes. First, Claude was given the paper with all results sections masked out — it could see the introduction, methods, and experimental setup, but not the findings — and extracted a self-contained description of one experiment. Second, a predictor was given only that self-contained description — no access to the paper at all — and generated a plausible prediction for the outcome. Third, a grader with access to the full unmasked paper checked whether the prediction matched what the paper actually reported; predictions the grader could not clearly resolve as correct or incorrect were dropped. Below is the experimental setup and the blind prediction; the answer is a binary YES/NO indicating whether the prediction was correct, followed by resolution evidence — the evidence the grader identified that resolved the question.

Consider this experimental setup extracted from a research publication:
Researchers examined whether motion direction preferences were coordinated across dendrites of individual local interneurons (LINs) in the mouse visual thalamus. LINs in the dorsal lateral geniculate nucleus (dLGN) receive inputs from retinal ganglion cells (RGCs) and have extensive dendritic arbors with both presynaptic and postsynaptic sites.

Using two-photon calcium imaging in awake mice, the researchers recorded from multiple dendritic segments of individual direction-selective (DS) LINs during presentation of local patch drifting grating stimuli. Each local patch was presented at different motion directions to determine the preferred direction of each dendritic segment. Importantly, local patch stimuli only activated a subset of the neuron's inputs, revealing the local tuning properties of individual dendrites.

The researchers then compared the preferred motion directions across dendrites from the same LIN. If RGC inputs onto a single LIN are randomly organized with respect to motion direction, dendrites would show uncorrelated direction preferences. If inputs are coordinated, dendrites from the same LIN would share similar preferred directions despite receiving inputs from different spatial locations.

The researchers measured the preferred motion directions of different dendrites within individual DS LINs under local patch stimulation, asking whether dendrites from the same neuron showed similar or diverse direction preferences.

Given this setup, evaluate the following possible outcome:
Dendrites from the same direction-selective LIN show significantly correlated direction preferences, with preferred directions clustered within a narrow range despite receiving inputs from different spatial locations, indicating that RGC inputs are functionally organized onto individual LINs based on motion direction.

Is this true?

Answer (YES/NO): YES